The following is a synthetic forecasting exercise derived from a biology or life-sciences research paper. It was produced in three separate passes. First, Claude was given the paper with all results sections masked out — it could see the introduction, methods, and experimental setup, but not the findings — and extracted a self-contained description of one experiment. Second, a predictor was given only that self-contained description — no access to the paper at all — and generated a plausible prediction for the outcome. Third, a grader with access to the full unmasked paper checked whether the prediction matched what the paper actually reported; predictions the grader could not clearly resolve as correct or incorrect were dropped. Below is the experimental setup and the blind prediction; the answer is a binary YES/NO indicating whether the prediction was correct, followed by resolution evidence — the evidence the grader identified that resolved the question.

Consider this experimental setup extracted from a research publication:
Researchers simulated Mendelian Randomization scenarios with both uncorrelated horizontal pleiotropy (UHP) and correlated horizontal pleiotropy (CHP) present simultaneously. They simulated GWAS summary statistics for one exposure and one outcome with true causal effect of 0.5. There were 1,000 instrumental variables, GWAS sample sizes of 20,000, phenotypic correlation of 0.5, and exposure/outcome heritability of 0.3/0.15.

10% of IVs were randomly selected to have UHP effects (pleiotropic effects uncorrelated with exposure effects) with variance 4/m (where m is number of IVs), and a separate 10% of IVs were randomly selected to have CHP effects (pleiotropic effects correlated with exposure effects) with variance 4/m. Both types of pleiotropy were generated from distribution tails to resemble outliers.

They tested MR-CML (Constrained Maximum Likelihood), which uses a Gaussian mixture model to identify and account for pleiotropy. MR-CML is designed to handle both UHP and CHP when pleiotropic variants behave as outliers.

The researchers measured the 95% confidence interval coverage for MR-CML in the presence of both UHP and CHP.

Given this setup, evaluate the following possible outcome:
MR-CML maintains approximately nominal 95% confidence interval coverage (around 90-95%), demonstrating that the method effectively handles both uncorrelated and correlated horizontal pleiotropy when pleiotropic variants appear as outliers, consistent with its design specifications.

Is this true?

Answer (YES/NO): NO